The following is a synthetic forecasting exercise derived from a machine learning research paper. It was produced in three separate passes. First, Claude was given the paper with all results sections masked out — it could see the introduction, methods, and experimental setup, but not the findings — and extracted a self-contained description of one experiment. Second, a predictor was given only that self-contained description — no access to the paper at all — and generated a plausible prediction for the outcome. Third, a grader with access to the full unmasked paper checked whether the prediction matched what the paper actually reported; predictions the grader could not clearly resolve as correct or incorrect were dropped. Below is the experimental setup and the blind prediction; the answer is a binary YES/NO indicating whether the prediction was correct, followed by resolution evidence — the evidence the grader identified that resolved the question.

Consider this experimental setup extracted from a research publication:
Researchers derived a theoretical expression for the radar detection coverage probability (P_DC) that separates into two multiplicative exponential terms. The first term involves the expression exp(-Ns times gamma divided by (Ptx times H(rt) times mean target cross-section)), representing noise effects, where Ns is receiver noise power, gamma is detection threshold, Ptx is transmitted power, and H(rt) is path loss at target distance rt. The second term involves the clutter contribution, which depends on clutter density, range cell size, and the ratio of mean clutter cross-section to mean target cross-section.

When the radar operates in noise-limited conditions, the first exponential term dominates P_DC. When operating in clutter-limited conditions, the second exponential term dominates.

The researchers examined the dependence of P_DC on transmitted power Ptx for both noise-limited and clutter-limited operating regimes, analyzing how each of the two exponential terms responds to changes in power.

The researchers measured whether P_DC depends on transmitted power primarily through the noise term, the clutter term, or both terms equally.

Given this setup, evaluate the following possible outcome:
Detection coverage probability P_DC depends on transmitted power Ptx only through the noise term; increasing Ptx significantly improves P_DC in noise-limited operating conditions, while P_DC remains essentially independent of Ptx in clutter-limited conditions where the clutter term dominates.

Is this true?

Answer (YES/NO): YES